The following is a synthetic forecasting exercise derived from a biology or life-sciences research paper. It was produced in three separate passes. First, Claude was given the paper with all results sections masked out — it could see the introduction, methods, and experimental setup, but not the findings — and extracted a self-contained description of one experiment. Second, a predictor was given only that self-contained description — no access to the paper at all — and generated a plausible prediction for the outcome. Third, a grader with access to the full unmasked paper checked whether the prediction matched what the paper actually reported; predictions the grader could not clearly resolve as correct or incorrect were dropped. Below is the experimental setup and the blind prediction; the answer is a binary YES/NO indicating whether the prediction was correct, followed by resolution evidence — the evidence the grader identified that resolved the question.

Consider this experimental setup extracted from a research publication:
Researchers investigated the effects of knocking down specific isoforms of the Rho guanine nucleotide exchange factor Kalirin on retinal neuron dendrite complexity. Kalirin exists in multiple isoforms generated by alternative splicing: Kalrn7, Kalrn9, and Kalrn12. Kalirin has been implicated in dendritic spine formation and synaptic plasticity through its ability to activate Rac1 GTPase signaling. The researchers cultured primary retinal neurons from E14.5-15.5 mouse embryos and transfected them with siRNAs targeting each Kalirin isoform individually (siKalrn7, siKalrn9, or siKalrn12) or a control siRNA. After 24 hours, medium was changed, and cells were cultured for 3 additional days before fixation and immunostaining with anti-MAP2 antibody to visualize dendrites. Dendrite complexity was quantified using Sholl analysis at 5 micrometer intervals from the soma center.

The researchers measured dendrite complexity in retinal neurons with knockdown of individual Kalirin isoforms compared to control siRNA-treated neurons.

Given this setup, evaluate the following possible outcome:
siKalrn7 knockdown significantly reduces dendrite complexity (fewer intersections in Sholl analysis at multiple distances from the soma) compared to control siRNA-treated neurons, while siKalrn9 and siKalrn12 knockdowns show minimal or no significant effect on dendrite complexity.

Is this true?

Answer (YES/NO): NO